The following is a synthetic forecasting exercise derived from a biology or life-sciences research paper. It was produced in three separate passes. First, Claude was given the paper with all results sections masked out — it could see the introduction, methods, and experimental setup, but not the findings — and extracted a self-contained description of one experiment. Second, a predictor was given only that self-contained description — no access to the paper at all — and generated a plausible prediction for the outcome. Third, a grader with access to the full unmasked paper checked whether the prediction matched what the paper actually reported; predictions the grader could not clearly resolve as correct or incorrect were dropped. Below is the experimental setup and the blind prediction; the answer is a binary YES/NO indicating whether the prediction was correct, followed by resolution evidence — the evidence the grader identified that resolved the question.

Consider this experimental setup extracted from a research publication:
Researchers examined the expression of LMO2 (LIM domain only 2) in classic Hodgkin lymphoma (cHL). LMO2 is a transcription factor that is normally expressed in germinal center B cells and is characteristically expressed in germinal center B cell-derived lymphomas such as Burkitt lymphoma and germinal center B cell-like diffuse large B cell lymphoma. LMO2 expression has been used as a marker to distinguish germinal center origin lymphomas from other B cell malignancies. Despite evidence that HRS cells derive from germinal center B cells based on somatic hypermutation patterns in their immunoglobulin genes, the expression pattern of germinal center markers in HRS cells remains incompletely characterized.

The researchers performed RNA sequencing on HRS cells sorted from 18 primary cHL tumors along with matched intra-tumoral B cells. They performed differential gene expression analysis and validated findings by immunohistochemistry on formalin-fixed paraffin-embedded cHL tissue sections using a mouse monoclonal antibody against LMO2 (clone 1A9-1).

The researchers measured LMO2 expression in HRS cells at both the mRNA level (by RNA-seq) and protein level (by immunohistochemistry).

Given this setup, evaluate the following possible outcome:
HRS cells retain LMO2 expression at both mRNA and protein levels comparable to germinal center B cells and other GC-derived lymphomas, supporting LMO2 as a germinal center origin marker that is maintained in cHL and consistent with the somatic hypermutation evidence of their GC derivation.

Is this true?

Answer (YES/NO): NO